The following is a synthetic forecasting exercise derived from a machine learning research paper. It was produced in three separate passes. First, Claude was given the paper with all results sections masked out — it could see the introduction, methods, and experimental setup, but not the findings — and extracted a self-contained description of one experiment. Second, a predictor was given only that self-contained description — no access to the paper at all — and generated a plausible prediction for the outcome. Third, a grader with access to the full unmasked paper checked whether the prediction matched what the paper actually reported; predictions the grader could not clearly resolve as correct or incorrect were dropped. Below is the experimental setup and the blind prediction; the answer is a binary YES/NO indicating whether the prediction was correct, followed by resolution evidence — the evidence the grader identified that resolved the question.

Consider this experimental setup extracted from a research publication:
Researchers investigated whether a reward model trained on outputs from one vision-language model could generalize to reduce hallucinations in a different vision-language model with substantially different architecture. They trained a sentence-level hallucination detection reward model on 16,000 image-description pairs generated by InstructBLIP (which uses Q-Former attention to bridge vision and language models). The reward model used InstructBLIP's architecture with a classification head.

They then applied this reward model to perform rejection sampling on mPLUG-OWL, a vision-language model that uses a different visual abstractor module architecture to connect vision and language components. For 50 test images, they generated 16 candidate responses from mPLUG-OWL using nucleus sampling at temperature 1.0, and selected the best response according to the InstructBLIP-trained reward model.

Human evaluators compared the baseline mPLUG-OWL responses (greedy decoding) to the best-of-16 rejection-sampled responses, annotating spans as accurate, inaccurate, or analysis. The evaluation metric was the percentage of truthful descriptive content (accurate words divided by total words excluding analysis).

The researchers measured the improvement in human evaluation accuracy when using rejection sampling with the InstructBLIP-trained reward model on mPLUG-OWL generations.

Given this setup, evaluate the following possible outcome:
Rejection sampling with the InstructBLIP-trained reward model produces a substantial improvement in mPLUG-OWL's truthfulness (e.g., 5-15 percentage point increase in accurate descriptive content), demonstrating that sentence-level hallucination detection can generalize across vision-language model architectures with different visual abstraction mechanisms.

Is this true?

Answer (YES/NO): NO